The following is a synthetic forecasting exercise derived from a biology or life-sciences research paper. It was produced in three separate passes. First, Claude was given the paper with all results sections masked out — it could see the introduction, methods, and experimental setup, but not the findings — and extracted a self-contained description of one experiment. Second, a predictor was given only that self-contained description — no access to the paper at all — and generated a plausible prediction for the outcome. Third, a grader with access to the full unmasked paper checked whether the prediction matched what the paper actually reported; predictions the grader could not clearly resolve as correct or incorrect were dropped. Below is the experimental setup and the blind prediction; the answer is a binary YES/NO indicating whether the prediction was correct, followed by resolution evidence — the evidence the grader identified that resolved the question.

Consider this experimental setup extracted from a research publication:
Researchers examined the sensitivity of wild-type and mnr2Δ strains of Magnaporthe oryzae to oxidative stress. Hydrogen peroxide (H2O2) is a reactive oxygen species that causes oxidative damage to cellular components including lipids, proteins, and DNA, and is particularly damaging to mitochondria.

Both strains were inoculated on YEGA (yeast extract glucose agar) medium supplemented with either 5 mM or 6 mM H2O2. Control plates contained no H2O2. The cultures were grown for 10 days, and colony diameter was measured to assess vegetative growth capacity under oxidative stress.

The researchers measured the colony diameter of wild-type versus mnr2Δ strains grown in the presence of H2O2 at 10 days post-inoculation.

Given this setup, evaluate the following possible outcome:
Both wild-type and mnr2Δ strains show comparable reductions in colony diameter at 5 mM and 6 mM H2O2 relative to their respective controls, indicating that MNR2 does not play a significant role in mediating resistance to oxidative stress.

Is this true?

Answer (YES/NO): NO